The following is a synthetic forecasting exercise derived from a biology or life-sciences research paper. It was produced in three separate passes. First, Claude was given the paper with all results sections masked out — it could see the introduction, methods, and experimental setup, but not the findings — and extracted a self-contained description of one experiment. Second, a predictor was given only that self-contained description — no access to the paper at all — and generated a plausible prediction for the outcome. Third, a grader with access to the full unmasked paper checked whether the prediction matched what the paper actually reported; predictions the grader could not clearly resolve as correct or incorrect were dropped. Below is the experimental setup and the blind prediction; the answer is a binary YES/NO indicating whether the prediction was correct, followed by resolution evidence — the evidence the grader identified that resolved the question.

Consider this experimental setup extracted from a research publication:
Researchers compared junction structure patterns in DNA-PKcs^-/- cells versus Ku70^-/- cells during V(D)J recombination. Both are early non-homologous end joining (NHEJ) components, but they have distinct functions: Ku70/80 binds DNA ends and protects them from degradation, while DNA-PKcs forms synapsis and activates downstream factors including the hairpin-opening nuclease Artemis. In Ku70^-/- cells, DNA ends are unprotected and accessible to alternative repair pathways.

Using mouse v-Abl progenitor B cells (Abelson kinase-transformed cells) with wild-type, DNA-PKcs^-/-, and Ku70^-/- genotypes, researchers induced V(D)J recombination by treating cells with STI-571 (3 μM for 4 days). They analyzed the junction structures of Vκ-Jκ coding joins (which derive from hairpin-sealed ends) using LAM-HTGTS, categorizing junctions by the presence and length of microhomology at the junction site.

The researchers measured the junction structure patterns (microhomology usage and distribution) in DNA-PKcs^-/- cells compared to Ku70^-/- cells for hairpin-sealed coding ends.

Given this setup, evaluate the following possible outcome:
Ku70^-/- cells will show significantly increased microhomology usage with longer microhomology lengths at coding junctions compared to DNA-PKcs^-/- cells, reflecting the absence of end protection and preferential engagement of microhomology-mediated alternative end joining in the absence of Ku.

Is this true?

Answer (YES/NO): NO